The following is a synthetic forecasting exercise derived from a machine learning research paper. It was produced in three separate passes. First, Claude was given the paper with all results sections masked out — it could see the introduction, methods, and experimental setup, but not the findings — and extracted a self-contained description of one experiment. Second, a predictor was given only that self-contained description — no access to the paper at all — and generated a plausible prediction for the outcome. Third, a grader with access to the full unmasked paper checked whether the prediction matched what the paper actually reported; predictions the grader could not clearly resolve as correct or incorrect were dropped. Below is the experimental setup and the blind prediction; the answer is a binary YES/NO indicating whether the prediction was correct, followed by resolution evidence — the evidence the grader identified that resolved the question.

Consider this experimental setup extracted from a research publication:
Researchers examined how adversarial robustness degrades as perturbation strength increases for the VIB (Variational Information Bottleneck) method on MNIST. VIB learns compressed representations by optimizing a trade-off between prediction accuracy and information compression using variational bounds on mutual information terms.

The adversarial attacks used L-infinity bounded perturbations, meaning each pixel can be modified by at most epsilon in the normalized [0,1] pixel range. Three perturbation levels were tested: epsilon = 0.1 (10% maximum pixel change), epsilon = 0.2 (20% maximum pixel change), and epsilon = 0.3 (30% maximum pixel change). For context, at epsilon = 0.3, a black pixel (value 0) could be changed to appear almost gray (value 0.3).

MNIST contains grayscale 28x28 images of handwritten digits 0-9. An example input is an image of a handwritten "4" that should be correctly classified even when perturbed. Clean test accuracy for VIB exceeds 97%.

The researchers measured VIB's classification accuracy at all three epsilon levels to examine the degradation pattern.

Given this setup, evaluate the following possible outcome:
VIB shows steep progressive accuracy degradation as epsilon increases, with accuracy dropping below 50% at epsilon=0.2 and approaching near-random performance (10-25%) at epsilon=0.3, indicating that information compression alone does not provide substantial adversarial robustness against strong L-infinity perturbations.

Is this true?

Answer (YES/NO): NO